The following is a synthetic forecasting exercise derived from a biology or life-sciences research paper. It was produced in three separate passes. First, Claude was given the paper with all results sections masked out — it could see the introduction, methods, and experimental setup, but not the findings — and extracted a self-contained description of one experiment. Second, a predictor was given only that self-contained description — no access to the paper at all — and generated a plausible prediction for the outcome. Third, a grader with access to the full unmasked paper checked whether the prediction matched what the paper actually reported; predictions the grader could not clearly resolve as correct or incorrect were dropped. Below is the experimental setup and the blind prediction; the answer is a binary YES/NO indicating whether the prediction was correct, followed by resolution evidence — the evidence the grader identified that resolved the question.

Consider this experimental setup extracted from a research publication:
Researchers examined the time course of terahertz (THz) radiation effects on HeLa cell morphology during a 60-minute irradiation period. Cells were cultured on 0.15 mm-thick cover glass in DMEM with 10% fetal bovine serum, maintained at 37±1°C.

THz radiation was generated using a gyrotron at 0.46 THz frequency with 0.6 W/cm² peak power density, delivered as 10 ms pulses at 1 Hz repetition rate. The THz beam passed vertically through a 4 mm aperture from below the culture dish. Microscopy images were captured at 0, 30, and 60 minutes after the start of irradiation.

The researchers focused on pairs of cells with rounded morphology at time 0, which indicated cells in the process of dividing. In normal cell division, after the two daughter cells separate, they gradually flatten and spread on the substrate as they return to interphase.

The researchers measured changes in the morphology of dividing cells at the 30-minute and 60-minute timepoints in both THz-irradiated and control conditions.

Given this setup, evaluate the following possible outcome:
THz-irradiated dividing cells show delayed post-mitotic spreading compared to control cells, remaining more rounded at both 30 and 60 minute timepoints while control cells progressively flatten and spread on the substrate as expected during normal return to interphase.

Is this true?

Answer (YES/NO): NO